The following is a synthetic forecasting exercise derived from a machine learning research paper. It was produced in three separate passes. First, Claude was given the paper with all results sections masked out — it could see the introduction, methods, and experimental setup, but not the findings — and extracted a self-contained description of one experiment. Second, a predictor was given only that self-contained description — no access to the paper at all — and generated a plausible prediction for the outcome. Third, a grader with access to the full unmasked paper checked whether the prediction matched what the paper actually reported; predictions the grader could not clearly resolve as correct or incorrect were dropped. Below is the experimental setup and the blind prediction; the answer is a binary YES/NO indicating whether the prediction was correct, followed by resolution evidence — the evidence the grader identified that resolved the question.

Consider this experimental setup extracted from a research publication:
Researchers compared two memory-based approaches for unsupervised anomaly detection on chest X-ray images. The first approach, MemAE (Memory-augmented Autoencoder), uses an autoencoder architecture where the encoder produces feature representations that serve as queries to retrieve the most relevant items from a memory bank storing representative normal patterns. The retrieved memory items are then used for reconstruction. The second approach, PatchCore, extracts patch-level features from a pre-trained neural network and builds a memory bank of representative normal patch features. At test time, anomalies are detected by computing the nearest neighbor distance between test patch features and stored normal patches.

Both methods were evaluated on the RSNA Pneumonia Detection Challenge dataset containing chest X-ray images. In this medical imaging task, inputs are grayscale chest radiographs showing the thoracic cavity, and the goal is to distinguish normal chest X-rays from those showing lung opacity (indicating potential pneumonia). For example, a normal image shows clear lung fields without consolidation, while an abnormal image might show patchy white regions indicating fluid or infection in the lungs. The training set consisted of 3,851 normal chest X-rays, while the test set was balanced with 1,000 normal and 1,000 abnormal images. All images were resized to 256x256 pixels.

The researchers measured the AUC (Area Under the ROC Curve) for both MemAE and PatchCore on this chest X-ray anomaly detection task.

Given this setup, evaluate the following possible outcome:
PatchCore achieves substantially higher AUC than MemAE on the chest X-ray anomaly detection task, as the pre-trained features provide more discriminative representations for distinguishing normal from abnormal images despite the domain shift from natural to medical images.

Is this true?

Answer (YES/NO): YES